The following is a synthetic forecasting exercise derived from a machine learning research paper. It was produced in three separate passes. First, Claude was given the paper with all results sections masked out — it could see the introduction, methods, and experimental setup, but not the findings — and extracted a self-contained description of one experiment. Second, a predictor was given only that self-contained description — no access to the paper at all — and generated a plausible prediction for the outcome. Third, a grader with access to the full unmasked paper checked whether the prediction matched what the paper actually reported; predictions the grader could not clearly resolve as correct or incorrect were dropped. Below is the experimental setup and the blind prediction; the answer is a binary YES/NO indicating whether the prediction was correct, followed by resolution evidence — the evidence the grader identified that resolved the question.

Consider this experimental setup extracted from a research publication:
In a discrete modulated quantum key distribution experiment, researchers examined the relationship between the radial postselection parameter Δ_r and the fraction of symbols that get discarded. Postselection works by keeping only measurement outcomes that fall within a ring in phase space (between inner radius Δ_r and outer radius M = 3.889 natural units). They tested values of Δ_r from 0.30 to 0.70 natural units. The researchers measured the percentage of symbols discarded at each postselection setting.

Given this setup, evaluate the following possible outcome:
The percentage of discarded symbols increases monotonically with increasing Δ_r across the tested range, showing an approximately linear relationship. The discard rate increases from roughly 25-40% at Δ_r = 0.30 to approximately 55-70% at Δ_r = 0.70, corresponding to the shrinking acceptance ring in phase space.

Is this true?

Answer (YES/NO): NO